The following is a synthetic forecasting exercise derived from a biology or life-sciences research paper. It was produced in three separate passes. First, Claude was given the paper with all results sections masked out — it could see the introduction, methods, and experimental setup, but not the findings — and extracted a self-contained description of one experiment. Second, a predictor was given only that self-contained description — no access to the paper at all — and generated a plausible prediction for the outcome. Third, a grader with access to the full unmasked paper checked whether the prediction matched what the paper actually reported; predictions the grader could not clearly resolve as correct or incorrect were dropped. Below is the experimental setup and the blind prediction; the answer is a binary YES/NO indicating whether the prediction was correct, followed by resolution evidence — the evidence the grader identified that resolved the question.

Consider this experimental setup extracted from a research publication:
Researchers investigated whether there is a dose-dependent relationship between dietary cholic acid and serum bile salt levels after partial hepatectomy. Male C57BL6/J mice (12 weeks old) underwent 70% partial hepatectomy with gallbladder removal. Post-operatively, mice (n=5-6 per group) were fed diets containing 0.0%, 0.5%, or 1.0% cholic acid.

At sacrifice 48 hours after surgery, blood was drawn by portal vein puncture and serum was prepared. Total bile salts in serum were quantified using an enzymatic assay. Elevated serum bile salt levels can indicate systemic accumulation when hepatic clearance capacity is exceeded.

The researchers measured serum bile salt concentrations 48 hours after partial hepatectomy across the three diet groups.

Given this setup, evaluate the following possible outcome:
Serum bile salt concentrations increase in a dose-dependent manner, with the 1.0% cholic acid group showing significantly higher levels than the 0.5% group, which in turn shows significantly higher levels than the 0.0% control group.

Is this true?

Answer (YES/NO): NO